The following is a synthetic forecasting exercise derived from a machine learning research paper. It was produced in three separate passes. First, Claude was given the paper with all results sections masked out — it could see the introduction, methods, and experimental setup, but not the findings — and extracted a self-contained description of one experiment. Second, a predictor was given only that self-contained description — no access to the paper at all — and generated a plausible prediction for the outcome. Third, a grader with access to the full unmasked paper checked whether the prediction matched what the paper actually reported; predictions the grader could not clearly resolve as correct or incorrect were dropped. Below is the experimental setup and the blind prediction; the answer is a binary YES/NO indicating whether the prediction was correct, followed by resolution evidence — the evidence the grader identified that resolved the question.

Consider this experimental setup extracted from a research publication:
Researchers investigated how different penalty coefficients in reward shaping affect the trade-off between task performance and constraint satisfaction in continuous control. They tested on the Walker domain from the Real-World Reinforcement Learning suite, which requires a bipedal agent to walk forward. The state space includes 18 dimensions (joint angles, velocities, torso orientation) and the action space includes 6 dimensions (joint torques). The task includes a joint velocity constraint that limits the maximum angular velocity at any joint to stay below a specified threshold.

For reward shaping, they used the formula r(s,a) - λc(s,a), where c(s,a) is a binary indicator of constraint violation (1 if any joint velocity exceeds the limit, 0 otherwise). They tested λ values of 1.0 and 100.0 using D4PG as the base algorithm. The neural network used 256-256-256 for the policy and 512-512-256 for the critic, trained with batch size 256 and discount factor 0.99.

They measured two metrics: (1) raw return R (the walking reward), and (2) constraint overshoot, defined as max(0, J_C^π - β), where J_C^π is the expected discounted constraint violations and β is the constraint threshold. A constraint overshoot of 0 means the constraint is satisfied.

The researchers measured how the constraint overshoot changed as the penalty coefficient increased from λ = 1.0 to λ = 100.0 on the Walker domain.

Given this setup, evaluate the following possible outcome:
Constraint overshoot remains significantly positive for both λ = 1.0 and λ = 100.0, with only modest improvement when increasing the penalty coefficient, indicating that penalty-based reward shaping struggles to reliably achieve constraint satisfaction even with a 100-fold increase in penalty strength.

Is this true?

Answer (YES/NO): NO